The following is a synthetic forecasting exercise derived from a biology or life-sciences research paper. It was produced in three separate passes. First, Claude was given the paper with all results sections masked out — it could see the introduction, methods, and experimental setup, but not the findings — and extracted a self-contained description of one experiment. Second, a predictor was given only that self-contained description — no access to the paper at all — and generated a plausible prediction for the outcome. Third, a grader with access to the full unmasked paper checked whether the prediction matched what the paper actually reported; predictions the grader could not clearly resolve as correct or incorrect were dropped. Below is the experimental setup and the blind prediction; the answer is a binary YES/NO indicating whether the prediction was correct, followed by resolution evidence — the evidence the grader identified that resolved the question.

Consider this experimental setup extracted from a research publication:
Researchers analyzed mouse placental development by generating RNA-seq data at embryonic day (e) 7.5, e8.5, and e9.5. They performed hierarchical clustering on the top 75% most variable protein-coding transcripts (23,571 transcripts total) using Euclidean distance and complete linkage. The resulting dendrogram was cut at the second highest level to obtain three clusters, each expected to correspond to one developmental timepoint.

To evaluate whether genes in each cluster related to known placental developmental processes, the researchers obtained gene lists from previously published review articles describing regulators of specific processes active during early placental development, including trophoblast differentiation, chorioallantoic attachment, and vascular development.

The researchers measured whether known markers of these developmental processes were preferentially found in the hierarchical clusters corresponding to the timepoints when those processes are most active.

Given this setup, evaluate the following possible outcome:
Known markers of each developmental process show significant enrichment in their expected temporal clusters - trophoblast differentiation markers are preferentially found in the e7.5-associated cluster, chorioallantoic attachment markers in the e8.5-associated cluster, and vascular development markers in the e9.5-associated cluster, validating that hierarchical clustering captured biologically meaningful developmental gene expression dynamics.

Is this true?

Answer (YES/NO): YES